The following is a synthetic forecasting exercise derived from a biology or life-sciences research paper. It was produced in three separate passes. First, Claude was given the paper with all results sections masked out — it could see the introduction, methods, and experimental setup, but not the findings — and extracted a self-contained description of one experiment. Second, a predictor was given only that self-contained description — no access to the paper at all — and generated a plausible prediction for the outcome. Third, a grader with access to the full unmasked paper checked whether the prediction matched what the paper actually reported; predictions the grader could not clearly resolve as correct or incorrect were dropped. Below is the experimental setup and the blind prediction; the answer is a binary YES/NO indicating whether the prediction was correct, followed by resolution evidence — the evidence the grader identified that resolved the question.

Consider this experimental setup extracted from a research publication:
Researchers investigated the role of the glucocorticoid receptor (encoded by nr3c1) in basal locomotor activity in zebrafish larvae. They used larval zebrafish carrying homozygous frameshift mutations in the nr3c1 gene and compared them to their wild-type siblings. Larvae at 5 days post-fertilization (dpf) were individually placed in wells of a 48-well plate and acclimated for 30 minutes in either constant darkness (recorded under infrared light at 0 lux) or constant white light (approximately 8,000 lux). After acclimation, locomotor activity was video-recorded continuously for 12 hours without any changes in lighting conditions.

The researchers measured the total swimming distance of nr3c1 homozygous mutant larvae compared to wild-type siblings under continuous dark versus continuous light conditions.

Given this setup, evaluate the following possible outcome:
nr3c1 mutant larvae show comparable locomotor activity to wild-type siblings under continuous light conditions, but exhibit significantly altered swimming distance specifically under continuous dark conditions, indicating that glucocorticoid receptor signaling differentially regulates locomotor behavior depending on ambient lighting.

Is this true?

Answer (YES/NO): NO